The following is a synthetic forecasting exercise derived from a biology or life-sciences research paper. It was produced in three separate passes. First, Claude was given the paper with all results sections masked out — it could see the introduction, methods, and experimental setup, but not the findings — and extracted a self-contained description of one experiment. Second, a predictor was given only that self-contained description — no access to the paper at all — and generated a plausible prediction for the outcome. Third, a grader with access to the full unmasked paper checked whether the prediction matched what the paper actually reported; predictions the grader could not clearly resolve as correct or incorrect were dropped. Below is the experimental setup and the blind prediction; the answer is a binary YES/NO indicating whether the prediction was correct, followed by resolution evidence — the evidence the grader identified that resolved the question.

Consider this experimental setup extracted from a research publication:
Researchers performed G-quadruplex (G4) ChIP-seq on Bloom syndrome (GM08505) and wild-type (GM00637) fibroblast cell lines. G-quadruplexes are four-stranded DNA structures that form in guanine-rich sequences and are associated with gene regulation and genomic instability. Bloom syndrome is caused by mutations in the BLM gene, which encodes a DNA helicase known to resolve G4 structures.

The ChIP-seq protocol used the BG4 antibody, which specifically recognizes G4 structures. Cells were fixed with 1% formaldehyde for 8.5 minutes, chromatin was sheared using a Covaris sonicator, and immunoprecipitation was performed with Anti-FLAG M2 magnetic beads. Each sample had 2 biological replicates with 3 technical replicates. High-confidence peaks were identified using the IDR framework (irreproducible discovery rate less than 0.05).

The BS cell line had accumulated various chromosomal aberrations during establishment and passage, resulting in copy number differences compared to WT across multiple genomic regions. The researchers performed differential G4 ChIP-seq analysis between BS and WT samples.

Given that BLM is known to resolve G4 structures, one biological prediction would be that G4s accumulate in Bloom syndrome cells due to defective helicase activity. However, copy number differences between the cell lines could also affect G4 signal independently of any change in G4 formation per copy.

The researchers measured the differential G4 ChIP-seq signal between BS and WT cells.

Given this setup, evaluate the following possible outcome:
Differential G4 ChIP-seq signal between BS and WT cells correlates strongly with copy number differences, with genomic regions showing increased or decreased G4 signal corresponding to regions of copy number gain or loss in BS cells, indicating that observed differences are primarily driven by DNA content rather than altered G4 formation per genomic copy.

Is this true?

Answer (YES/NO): YES